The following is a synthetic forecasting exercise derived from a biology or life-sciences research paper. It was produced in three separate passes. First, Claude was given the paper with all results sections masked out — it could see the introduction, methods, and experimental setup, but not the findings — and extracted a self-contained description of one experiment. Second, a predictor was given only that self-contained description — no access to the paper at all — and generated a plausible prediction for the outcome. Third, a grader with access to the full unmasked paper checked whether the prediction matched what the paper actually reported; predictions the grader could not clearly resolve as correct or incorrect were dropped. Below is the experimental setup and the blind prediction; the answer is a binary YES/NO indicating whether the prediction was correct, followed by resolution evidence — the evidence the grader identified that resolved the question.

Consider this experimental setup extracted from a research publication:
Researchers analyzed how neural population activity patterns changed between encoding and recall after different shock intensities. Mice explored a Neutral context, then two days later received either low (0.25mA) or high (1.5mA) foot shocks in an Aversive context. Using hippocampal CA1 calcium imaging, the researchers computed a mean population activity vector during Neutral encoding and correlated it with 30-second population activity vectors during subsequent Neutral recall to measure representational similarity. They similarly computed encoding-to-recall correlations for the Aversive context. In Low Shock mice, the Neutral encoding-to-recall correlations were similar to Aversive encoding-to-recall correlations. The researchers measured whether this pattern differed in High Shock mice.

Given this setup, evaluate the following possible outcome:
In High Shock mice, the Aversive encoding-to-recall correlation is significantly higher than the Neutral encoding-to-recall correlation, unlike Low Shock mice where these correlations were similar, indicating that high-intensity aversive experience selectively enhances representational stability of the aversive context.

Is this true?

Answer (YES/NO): NO